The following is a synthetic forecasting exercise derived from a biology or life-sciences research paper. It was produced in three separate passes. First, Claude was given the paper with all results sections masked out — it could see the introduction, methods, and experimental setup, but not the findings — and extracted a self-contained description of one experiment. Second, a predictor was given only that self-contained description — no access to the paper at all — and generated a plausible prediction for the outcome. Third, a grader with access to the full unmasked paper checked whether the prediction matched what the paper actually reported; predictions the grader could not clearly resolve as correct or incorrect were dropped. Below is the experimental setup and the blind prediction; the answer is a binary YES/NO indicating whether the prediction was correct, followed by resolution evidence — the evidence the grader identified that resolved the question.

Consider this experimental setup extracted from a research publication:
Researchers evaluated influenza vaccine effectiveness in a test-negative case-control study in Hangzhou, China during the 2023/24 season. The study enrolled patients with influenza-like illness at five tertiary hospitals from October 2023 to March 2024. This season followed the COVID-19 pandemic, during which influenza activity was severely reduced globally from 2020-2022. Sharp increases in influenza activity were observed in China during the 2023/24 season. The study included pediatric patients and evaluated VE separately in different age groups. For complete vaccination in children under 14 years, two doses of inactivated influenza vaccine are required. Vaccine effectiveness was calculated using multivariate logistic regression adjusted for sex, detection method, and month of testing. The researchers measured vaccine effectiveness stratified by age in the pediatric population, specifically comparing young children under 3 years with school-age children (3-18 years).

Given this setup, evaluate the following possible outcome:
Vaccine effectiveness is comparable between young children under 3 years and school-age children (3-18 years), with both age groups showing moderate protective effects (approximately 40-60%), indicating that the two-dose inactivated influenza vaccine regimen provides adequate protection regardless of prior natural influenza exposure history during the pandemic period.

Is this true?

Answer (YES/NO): NO